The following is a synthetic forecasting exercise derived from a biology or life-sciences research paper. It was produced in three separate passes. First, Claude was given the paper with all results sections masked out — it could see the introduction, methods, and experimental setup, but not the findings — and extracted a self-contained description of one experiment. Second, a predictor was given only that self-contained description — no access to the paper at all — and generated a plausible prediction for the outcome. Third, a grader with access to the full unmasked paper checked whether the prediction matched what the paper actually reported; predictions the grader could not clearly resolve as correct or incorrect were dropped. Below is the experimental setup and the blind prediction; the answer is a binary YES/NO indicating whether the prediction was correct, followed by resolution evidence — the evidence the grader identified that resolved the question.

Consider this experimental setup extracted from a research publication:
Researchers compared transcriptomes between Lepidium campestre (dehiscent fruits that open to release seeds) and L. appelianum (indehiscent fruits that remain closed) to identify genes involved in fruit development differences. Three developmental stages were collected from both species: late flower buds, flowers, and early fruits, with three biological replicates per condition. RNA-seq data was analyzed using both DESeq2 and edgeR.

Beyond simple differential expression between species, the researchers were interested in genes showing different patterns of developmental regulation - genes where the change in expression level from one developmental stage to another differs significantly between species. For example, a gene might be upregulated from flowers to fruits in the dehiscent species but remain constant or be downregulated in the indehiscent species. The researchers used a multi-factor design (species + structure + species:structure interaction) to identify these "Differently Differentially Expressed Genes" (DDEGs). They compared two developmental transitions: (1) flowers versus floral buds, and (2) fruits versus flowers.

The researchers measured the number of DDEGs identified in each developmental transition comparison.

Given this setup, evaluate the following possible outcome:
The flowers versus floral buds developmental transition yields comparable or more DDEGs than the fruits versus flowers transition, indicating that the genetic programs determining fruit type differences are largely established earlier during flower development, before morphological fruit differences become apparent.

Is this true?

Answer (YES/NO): NO